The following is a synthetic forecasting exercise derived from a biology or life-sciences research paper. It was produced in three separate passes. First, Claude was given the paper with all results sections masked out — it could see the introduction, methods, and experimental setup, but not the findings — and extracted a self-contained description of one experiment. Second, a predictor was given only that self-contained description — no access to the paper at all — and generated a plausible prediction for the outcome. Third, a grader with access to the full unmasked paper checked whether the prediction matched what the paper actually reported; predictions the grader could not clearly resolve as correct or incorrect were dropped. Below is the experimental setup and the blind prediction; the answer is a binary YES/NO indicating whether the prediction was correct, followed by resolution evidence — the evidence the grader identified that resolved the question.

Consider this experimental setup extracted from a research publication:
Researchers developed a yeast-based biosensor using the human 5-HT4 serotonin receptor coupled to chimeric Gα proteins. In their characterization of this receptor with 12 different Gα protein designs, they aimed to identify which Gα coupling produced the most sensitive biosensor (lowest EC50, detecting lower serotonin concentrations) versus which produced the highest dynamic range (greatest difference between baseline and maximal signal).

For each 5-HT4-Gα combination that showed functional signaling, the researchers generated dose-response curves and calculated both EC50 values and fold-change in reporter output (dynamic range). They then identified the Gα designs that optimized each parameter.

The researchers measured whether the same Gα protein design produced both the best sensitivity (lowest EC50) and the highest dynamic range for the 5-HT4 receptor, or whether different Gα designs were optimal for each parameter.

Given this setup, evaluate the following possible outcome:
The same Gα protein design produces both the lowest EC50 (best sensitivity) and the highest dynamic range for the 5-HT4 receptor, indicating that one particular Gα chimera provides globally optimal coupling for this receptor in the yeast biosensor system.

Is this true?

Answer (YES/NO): YES